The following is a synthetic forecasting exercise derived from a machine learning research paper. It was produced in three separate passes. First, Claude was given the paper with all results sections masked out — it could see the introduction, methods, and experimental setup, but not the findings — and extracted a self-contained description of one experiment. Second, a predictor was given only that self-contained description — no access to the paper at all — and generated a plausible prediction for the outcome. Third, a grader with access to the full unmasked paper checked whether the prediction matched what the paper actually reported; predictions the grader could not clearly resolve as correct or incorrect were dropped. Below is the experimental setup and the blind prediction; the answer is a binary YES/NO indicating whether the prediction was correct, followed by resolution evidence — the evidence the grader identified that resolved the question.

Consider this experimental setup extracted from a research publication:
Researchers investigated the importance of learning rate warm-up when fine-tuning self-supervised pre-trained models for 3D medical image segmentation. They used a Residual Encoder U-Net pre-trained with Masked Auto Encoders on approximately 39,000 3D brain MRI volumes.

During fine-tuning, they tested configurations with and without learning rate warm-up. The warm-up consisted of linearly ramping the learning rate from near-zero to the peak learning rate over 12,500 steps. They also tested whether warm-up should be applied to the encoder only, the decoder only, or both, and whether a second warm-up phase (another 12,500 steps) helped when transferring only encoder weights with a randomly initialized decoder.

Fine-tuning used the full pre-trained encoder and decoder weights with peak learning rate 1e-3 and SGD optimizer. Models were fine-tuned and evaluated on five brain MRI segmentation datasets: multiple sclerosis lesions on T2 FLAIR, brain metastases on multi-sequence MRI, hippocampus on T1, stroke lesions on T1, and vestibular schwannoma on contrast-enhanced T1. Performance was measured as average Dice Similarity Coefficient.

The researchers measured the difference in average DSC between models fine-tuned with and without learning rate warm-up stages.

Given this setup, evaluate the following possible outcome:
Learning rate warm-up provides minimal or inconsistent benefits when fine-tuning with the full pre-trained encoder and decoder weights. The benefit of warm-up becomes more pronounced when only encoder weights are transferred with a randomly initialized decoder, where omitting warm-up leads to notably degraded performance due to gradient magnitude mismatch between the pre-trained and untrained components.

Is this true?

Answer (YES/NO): NO